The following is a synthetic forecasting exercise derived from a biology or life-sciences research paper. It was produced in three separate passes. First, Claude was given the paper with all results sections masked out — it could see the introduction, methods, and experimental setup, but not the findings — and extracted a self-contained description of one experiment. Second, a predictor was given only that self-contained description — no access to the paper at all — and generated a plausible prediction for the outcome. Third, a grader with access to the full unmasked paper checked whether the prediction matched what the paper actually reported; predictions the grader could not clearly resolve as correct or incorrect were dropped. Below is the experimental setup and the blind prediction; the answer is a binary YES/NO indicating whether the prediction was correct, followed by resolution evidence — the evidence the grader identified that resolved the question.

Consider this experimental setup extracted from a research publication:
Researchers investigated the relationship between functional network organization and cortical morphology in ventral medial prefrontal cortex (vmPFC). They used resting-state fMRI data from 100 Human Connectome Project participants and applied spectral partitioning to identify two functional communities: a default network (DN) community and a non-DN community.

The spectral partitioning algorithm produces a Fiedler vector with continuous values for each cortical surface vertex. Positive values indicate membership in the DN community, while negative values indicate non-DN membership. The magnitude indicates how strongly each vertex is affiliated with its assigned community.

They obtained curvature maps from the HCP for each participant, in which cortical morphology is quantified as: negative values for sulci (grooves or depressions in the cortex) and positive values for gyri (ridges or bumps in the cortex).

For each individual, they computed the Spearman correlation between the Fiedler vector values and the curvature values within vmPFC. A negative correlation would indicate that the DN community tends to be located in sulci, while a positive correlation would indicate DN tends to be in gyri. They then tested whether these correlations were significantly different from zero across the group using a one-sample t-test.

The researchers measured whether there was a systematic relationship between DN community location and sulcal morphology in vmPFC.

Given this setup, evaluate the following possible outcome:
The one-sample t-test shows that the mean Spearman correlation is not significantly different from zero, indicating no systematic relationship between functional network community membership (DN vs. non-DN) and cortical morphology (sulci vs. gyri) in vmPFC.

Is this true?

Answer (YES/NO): NO